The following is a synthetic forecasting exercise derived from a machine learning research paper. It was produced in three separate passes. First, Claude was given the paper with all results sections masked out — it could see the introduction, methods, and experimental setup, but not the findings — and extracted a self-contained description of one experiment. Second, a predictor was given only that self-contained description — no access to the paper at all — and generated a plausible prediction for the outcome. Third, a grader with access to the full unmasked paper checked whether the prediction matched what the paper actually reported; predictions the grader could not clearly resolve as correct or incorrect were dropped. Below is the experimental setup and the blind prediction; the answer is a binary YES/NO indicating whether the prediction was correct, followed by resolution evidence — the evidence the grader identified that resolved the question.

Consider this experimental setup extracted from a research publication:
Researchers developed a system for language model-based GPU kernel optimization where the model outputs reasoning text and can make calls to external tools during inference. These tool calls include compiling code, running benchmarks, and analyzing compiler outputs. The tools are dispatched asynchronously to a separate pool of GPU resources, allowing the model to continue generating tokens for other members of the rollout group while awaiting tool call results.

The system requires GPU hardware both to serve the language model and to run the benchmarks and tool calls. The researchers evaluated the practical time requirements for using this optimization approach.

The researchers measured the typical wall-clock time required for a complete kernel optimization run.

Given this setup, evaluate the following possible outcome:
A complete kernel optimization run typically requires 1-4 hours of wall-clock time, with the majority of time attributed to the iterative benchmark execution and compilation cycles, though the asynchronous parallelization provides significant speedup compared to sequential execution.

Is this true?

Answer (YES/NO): NO